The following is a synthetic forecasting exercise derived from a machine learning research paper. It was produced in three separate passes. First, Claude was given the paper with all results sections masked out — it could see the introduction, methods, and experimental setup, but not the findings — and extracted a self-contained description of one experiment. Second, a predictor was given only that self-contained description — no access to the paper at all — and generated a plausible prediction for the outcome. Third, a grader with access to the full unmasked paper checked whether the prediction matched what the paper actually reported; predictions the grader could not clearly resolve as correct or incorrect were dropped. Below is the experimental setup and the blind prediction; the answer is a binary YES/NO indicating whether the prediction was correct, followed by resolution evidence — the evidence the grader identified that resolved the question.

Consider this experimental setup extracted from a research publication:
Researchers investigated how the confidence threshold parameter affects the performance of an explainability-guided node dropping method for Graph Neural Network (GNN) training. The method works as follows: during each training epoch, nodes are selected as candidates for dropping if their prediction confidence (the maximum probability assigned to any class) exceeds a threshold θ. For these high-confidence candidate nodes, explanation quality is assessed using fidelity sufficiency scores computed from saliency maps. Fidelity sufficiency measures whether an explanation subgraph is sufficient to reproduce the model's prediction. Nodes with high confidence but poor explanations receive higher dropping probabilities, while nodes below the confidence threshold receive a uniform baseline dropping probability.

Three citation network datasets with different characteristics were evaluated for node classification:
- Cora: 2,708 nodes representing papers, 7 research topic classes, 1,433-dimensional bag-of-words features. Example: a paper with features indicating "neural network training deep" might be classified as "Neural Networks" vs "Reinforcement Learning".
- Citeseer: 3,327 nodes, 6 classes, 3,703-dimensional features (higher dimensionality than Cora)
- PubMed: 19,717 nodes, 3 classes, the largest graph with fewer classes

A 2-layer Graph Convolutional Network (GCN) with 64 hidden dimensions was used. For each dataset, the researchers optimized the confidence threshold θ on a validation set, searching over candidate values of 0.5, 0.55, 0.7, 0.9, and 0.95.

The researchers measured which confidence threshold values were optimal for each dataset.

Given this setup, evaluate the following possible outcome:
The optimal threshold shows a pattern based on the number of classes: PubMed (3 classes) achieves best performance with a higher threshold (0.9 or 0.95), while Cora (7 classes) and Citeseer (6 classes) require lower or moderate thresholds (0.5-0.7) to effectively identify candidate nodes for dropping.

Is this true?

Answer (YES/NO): NO